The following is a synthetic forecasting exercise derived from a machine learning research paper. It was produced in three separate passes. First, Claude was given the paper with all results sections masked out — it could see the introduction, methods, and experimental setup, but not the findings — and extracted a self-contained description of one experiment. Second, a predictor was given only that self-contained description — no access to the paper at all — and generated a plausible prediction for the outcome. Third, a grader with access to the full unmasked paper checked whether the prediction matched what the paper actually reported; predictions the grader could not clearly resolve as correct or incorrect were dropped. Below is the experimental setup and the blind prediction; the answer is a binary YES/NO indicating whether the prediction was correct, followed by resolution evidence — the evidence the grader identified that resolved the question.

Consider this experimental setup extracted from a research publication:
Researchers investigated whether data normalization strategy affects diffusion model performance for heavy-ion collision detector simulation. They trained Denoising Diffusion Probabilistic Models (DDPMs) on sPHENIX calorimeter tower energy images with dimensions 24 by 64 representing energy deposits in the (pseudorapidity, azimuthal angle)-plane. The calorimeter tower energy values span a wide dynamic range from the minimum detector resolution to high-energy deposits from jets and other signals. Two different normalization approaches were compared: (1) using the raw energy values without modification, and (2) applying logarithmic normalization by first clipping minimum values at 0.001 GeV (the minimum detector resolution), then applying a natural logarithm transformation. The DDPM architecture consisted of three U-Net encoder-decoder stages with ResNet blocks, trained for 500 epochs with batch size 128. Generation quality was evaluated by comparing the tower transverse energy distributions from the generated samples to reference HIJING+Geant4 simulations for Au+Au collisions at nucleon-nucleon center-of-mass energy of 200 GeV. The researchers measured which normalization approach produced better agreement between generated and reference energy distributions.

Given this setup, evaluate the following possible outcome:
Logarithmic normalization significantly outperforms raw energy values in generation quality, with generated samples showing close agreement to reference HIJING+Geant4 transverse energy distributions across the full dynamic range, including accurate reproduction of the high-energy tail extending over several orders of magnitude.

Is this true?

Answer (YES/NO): NO